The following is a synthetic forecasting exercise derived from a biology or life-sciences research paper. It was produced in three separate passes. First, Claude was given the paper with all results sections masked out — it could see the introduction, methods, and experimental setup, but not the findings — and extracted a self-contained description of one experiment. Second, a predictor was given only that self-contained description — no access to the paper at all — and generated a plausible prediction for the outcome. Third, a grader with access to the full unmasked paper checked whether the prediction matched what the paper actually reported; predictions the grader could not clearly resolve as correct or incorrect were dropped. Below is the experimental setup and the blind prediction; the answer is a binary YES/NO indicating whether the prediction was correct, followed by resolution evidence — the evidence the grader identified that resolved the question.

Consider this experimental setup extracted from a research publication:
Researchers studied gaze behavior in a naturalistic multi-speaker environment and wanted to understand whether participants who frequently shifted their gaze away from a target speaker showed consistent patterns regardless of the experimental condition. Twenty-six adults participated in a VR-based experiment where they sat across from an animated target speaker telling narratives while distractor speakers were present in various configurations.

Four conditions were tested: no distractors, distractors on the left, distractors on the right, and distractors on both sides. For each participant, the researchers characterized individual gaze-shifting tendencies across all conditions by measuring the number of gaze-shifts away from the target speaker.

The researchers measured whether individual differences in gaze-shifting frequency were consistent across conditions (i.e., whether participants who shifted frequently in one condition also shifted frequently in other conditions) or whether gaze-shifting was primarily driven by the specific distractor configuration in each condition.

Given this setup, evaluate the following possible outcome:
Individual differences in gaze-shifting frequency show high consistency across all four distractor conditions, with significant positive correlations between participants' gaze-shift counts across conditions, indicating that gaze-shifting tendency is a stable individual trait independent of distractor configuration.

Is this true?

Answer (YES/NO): YES